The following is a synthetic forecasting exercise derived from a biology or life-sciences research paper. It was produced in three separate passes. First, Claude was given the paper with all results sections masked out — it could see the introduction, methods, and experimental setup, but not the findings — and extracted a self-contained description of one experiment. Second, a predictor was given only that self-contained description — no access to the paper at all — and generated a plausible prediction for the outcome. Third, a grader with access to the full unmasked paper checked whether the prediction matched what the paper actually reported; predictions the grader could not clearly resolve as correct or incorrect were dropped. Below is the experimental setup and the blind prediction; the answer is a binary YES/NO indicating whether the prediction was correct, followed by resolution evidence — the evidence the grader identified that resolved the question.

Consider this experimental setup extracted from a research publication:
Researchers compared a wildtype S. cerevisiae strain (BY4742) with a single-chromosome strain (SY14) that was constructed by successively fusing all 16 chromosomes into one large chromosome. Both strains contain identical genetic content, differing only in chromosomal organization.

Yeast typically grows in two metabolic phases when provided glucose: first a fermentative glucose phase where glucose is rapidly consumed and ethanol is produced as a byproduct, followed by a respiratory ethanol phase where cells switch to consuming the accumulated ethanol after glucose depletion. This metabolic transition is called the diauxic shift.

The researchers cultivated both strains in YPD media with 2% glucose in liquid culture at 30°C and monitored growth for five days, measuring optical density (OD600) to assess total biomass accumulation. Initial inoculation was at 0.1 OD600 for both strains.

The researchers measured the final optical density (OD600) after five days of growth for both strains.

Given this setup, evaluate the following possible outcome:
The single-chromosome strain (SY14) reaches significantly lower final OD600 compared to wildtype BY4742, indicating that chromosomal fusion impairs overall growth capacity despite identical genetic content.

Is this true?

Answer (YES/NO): YES